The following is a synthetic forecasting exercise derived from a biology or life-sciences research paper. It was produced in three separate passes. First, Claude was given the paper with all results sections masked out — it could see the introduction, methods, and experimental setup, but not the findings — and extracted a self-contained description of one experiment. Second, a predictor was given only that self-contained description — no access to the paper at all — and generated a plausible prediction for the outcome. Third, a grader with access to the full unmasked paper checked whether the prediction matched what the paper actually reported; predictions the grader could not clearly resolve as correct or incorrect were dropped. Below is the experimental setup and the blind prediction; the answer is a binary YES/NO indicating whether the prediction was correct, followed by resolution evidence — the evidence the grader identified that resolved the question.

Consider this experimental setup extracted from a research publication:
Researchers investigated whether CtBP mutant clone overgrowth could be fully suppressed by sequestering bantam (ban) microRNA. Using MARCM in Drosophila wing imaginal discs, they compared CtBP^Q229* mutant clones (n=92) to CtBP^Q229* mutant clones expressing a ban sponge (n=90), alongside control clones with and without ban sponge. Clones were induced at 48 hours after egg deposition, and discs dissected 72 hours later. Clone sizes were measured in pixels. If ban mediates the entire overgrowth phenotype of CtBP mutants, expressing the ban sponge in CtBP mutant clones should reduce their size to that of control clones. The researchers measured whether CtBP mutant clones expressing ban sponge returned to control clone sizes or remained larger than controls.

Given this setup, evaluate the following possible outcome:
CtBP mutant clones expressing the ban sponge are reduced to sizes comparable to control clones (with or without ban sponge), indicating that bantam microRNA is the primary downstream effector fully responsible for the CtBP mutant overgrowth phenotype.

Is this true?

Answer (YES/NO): NO